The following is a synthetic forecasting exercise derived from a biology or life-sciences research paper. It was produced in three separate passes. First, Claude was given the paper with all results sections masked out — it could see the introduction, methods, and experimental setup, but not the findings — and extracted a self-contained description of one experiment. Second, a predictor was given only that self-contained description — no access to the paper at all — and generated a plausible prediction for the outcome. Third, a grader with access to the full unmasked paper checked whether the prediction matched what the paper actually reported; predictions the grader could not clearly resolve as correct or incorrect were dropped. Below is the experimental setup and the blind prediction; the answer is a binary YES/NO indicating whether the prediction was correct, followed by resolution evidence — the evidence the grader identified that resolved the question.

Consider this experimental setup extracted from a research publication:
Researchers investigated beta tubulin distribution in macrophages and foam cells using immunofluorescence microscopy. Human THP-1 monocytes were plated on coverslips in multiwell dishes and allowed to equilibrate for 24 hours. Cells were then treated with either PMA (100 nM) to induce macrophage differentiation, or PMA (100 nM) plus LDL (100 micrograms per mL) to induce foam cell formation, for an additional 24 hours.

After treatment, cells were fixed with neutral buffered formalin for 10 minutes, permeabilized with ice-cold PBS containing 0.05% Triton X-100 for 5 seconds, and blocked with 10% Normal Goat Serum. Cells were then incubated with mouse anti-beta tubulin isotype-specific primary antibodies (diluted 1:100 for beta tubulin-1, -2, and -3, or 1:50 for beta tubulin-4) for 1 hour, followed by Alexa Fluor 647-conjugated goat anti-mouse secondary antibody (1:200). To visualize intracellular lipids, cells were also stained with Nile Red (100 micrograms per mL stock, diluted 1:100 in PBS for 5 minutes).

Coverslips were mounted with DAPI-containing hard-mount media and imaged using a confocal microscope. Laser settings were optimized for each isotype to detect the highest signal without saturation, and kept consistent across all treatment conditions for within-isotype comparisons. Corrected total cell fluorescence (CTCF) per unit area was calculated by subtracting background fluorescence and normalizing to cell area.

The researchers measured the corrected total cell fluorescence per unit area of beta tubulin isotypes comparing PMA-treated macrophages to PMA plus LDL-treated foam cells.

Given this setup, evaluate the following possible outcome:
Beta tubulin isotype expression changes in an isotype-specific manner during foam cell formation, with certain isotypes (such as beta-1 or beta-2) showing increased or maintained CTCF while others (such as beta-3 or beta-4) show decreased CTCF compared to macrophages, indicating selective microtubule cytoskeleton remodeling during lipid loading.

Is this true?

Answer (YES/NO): NO